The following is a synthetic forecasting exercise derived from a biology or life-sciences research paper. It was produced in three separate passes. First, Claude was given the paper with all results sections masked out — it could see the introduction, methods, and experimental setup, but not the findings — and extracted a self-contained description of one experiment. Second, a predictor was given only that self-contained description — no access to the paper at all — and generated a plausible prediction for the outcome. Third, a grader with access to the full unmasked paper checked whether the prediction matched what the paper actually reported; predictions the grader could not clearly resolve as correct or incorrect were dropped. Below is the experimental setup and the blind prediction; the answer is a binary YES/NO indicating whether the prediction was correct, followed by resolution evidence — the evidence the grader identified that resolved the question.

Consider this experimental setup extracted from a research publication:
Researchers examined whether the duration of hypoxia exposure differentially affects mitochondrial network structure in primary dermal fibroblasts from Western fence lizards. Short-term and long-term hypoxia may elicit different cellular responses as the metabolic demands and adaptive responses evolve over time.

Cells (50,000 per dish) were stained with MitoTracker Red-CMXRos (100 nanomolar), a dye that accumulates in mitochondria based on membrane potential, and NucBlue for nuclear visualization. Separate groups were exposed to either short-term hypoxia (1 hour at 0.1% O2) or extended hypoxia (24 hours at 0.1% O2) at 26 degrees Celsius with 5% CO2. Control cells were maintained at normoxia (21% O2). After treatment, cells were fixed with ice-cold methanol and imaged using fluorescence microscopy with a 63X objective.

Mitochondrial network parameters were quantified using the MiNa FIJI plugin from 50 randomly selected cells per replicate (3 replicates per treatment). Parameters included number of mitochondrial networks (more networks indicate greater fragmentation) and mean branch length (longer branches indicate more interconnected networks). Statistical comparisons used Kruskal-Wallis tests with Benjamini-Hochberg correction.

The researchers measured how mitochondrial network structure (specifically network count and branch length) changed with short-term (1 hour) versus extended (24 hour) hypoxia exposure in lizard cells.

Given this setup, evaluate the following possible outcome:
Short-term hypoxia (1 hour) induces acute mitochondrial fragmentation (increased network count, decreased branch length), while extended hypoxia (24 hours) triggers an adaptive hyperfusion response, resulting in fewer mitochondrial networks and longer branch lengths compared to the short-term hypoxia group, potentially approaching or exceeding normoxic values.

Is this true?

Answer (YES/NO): NO